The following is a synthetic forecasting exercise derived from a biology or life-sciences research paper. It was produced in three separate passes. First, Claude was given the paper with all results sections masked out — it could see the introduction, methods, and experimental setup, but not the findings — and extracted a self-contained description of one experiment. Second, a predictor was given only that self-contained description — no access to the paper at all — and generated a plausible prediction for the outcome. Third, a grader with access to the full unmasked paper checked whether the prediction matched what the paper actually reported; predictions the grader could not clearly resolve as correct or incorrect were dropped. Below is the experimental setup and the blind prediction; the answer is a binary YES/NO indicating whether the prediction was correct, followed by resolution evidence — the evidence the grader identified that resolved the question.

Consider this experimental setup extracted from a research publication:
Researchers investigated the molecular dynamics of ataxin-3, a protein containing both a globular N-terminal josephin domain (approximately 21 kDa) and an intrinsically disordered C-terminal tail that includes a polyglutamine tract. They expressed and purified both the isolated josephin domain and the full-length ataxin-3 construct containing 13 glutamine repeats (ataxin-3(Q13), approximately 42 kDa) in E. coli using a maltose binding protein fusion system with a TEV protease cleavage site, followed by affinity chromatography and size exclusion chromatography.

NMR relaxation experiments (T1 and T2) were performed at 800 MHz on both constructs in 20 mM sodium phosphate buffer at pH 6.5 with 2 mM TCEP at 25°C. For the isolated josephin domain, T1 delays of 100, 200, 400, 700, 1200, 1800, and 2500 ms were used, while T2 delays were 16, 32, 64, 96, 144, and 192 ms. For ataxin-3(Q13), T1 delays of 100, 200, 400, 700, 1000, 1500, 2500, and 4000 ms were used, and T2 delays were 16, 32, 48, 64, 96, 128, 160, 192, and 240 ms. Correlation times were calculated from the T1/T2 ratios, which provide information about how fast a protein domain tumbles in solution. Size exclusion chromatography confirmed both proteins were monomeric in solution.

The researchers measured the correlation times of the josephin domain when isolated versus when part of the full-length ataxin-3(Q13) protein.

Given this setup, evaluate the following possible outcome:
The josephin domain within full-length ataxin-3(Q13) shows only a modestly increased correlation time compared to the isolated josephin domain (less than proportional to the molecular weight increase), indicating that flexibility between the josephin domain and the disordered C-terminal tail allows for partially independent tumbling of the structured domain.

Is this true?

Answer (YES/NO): YES